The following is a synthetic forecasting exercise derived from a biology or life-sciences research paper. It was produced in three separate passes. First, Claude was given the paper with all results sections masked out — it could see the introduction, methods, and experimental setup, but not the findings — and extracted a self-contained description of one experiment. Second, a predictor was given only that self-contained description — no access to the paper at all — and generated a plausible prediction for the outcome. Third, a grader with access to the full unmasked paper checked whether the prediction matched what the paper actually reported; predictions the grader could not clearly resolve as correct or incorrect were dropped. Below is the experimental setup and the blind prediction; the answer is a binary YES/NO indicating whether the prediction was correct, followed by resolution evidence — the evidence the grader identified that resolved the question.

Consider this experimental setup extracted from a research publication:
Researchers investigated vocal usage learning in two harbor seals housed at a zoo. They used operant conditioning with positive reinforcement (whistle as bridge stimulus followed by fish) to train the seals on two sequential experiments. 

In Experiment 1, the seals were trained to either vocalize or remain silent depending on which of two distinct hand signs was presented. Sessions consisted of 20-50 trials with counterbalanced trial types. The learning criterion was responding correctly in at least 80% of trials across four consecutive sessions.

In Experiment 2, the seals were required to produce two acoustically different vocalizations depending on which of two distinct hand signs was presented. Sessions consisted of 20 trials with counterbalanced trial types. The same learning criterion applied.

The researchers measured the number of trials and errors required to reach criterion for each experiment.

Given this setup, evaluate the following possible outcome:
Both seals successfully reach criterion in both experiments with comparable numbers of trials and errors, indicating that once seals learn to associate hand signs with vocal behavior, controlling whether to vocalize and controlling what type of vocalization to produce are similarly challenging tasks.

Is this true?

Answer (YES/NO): NO